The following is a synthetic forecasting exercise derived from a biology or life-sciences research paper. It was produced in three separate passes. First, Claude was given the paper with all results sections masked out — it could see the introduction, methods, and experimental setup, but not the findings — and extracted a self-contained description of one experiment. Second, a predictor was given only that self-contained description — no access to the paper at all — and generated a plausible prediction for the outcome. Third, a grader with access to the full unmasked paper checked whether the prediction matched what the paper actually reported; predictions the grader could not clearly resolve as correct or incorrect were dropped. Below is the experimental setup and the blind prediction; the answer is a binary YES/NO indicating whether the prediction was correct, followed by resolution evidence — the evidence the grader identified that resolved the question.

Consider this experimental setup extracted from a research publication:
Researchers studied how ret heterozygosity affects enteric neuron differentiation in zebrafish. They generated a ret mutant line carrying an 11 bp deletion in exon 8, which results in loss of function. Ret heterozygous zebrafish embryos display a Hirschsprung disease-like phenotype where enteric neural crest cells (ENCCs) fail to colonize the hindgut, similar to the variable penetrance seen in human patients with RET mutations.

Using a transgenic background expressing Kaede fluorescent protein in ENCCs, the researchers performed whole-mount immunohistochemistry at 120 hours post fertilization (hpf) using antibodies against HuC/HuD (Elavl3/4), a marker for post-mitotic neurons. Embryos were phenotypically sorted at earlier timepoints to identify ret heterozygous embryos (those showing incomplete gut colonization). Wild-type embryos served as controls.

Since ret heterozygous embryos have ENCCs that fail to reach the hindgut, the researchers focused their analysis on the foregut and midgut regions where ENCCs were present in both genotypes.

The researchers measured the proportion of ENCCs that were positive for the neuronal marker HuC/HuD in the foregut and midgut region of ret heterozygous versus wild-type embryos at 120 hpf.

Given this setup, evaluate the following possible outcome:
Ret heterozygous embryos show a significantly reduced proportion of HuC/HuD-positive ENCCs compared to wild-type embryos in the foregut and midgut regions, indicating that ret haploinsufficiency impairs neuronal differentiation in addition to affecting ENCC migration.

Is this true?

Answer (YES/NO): NO